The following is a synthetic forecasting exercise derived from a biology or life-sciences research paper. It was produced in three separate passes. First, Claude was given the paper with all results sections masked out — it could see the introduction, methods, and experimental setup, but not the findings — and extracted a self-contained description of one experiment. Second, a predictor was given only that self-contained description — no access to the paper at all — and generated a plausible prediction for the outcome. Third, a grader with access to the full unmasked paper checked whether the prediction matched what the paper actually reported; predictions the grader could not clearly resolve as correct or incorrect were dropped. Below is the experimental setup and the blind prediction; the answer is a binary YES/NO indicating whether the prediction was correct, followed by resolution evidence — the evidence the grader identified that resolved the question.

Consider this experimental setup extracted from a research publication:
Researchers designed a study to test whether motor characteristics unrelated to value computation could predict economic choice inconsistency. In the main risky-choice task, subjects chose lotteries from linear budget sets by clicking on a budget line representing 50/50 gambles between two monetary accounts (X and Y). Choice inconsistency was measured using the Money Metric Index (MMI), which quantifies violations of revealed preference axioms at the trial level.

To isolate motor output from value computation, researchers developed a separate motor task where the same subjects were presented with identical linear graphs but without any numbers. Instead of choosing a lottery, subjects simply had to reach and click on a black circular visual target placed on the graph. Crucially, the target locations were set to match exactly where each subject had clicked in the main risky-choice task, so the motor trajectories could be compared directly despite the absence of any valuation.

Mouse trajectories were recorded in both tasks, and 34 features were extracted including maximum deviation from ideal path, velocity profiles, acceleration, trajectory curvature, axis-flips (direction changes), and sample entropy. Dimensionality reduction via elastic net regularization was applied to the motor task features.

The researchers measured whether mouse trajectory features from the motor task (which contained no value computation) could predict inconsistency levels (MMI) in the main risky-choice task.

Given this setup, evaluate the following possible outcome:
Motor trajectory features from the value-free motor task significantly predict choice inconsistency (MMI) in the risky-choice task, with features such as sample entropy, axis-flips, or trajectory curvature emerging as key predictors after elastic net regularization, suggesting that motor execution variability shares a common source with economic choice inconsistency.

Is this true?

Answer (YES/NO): NO